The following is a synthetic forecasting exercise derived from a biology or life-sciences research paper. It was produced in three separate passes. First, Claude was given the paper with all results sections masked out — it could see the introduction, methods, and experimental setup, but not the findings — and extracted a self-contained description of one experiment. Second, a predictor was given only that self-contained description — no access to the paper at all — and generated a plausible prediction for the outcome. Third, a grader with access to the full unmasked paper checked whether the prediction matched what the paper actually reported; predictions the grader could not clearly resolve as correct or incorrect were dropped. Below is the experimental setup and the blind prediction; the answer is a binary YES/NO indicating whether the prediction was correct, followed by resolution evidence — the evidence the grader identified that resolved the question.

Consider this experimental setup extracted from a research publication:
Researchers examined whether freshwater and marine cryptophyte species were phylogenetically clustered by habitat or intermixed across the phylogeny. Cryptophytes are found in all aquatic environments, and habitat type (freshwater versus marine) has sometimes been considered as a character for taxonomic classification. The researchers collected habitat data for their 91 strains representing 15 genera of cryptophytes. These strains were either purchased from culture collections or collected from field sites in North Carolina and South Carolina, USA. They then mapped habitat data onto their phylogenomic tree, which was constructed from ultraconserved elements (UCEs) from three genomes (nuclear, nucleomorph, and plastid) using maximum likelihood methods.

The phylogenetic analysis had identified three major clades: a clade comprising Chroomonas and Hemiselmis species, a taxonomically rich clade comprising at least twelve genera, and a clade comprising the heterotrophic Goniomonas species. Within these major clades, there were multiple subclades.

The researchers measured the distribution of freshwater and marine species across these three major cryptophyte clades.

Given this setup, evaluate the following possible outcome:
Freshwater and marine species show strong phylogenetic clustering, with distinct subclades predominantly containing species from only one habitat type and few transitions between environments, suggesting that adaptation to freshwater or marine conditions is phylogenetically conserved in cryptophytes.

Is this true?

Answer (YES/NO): NO